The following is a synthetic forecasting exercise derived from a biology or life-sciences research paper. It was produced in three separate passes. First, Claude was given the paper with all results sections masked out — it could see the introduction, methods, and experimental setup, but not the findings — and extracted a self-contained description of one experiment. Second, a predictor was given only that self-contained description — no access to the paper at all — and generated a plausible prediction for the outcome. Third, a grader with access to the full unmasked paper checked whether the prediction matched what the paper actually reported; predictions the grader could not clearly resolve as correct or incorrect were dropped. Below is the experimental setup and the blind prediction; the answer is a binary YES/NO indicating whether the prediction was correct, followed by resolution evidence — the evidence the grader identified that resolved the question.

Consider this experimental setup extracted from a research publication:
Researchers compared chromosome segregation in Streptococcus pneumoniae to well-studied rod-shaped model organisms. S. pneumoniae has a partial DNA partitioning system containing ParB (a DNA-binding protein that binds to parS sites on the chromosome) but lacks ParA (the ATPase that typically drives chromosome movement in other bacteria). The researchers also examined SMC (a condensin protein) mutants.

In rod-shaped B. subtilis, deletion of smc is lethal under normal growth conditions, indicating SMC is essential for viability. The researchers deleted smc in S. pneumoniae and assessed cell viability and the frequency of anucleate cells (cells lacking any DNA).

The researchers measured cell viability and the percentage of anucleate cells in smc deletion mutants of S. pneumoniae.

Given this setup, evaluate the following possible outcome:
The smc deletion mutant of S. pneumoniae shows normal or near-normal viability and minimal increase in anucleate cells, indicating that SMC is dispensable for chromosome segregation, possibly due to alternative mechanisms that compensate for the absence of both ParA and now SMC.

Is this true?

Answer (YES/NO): NO